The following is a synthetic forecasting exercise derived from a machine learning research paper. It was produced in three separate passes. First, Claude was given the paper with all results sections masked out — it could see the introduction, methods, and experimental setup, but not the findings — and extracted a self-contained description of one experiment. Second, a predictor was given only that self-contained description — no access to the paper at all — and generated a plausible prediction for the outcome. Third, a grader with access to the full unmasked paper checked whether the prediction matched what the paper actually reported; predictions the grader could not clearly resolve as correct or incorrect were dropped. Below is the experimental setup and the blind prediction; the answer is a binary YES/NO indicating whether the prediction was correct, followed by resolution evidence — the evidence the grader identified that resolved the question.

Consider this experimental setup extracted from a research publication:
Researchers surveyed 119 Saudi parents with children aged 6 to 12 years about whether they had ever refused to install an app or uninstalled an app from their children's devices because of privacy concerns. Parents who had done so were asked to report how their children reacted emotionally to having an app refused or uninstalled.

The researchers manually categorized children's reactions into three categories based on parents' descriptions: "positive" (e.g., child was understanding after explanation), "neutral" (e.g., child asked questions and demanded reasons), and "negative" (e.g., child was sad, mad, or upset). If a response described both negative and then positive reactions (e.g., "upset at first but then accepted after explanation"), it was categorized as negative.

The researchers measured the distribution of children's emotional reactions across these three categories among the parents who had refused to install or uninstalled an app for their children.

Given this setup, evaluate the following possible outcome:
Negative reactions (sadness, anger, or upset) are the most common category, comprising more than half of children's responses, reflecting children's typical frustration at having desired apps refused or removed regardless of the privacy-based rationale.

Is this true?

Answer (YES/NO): YES